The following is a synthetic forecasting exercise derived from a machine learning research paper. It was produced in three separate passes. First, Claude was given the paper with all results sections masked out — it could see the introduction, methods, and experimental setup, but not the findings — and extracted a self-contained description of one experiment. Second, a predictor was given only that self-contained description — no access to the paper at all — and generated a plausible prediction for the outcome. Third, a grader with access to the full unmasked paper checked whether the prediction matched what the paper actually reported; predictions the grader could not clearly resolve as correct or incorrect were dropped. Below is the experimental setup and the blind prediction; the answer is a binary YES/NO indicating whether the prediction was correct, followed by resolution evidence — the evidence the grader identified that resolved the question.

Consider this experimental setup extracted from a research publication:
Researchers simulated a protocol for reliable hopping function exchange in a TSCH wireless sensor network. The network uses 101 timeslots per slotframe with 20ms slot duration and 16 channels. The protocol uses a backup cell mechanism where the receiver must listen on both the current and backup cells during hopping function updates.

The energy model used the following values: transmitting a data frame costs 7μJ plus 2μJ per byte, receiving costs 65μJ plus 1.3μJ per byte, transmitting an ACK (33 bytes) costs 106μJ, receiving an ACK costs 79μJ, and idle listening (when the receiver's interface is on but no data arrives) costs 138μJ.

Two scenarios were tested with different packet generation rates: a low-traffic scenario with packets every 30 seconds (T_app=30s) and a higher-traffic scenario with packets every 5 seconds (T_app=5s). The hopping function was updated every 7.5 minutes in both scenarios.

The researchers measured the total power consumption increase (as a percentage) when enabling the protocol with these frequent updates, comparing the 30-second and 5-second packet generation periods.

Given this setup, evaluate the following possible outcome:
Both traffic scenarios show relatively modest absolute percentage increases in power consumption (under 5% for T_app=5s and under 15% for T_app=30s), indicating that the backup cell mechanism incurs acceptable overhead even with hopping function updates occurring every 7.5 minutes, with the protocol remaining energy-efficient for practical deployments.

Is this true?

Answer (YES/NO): YES